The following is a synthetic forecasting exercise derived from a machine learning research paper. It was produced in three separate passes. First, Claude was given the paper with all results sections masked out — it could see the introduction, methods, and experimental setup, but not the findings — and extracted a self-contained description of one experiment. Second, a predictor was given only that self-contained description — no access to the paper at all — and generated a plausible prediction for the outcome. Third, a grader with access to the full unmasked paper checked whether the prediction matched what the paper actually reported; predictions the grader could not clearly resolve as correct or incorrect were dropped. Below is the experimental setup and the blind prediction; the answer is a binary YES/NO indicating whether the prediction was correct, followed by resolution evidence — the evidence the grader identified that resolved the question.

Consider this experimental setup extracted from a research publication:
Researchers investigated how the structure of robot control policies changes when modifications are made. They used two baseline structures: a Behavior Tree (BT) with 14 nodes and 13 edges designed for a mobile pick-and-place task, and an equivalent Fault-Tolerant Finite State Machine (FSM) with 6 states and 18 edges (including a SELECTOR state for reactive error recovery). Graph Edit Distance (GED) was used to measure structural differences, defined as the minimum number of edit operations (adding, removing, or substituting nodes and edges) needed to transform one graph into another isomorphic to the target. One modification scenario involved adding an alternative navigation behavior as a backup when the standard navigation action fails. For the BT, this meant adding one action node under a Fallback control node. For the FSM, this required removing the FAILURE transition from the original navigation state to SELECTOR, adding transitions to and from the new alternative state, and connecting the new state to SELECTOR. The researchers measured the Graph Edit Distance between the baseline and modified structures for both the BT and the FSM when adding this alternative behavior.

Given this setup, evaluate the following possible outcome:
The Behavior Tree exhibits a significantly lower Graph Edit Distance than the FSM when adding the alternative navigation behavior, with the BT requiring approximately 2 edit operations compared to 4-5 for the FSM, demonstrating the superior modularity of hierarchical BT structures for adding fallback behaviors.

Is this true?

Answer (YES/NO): YES